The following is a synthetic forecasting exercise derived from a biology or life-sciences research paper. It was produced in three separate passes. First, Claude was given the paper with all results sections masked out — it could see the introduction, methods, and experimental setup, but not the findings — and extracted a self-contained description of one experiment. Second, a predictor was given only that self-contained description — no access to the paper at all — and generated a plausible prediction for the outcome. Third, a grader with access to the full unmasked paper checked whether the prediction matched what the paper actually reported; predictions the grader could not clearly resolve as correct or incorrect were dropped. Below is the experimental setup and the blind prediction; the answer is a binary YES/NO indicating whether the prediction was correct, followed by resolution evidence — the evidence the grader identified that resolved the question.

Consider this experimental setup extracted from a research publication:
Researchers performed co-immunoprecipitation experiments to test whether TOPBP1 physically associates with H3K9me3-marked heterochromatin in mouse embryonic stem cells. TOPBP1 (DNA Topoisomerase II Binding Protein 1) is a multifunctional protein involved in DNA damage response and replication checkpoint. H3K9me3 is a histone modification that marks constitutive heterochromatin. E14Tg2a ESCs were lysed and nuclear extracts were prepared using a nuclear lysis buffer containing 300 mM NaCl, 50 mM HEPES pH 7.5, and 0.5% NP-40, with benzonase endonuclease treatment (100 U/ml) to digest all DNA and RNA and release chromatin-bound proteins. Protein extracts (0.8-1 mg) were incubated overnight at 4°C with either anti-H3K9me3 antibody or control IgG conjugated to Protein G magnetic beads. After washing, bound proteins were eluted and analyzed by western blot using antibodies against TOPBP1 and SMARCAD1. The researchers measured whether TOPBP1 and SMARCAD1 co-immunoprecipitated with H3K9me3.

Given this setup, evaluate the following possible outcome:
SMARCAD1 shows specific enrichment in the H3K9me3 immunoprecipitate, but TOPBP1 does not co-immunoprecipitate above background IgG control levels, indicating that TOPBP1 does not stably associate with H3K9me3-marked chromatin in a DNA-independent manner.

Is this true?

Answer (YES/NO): NO